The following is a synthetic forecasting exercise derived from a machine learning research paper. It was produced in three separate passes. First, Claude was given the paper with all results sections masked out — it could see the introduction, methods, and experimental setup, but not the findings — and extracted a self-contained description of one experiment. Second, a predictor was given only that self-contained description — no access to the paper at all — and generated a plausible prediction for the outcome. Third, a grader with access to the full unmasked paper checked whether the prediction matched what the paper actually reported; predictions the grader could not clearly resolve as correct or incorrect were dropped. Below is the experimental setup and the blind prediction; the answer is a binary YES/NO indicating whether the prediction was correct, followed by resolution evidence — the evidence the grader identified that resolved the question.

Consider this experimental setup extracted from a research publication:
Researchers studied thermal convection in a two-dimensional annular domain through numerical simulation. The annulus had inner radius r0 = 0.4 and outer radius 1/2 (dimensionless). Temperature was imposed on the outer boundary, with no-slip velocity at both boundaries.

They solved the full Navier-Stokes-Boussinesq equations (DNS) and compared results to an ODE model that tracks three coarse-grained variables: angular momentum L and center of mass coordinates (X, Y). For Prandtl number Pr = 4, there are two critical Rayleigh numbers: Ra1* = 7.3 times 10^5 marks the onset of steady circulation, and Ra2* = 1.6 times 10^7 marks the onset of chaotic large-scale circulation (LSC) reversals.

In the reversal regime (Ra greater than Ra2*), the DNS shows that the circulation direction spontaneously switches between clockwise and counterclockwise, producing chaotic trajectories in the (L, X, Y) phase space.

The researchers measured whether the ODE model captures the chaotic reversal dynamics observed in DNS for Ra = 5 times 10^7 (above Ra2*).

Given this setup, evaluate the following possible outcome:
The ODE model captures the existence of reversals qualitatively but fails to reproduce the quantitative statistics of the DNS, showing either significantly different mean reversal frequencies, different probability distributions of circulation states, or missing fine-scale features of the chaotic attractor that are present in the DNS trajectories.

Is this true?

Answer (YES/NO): NO